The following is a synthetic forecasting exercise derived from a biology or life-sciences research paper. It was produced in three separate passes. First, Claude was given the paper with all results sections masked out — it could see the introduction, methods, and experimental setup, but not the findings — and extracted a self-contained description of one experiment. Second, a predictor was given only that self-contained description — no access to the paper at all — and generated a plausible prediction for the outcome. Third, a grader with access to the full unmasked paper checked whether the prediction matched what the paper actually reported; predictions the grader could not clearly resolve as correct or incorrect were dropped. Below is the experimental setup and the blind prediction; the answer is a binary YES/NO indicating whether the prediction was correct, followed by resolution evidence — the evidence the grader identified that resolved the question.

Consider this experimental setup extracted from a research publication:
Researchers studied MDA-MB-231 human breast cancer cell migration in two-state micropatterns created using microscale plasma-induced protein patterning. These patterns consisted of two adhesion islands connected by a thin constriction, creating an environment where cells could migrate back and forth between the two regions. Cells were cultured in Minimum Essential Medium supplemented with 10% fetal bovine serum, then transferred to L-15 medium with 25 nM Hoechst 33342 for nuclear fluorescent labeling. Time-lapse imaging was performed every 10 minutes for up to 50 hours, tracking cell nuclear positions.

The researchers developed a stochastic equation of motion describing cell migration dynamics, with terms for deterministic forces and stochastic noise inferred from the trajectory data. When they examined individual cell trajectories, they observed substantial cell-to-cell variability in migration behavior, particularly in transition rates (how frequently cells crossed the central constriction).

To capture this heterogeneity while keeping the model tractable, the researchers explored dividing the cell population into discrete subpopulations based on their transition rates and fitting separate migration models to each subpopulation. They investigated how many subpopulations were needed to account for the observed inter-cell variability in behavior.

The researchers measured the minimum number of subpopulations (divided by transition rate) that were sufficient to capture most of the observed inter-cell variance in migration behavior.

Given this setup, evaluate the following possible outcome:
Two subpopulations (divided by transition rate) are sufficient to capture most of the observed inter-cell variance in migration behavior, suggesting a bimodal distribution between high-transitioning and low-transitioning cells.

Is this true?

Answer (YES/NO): NO